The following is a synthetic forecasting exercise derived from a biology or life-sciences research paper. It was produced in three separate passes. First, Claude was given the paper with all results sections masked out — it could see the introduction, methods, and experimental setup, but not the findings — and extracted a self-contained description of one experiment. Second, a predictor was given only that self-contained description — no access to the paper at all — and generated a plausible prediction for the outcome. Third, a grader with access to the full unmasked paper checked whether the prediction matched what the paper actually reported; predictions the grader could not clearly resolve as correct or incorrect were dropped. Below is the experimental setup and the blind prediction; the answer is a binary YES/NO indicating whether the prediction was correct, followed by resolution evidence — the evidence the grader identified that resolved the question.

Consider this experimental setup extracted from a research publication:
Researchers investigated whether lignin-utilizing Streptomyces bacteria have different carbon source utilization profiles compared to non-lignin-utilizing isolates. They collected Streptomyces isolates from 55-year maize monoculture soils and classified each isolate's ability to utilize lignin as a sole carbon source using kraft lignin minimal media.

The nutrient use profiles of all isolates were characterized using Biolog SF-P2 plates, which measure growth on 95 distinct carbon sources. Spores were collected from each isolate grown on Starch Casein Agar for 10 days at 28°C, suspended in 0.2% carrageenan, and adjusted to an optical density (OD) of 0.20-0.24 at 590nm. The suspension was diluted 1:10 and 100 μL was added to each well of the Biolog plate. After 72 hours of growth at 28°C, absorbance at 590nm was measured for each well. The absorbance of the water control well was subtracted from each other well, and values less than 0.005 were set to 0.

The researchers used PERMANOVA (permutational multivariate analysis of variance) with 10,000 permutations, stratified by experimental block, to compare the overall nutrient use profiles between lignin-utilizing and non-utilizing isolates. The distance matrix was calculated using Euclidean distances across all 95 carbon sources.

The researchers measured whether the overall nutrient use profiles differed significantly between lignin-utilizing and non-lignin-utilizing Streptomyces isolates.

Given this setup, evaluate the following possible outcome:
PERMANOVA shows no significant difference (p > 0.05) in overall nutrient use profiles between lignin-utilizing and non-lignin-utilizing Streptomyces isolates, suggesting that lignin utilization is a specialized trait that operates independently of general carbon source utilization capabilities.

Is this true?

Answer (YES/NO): NO